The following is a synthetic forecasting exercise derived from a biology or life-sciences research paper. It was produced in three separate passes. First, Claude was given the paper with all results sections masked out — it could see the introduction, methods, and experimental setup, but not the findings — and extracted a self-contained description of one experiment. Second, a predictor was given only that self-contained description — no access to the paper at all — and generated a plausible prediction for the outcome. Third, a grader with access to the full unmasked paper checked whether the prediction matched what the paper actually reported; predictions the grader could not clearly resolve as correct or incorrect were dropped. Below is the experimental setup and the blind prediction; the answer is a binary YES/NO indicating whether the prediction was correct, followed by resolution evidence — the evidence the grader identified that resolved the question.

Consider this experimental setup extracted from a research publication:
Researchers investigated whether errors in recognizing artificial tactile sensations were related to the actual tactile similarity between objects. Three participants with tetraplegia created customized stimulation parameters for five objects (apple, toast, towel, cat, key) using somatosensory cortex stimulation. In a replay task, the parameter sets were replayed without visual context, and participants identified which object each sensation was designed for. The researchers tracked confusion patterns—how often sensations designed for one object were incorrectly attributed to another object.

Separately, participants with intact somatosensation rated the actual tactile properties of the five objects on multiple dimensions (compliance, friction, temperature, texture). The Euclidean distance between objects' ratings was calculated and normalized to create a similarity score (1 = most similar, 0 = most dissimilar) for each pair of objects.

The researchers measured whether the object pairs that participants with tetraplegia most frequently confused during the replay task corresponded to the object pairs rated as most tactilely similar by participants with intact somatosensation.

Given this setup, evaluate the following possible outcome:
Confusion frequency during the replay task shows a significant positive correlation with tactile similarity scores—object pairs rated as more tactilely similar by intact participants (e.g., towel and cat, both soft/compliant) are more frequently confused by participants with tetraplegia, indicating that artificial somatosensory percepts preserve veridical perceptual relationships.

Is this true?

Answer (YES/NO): YES